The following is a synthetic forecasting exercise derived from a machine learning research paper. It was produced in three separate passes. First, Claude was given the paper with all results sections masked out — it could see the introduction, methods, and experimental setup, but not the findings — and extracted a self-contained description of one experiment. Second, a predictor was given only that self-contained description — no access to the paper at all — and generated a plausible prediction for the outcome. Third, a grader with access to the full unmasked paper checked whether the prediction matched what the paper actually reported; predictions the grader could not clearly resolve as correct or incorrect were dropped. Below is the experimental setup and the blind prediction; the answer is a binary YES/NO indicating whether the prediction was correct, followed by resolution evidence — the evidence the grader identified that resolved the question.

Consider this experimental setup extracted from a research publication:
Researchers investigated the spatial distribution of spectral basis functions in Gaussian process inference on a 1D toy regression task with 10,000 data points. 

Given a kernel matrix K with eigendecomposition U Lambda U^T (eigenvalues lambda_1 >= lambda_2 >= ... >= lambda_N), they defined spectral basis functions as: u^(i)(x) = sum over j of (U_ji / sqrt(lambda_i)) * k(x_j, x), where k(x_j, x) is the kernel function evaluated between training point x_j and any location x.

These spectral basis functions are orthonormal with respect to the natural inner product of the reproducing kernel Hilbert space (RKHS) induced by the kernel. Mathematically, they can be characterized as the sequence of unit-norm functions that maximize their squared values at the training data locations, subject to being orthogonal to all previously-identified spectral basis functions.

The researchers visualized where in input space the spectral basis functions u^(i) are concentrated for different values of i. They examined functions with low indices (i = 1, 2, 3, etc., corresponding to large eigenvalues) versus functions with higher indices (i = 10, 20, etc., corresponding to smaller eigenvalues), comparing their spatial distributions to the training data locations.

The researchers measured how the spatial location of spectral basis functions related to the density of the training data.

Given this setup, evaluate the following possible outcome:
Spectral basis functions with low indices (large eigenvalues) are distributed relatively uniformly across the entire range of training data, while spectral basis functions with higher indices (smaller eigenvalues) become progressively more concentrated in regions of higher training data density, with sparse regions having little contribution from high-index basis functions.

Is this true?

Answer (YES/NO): NO